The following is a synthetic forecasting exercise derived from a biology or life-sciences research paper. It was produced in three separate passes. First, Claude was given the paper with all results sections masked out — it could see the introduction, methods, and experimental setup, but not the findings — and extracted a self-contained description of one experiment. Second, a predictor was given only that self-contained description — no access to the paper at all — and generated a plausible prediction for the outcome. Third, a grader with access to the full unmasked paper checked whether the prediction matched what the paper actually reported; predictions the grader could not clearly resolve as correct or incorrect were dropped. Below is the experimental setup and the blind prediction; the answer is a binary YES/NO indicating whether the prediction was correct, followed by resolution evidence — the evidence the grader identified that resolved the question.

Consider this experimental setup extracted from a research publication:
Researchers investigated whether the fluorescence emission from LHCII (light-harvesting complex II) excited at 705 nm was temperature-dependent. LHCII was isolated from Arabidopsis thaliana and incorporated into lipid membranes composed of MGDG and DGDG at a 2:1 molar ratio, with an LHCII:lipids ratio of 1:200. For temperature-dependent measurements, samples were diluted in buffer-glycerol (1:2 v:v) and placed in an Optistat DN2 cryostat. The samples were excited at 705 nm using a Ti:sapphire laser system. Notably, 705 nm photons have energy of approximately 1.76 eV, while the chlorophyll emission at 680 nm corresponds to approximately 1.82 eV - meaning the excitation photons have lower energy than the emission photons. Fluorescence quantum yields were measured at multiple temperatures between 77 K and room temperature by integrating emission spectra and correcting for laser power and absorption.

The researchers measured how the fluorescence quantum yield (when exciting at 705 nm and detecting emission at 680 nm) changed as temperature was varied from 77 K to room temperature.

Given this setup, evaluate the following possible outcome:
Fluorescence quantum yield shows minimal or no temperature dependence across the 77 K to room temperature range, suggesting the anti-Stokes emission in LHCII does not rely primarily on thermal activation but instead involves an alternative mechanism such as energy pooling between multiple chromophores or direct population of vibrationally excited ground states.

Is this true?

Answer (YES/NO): NO